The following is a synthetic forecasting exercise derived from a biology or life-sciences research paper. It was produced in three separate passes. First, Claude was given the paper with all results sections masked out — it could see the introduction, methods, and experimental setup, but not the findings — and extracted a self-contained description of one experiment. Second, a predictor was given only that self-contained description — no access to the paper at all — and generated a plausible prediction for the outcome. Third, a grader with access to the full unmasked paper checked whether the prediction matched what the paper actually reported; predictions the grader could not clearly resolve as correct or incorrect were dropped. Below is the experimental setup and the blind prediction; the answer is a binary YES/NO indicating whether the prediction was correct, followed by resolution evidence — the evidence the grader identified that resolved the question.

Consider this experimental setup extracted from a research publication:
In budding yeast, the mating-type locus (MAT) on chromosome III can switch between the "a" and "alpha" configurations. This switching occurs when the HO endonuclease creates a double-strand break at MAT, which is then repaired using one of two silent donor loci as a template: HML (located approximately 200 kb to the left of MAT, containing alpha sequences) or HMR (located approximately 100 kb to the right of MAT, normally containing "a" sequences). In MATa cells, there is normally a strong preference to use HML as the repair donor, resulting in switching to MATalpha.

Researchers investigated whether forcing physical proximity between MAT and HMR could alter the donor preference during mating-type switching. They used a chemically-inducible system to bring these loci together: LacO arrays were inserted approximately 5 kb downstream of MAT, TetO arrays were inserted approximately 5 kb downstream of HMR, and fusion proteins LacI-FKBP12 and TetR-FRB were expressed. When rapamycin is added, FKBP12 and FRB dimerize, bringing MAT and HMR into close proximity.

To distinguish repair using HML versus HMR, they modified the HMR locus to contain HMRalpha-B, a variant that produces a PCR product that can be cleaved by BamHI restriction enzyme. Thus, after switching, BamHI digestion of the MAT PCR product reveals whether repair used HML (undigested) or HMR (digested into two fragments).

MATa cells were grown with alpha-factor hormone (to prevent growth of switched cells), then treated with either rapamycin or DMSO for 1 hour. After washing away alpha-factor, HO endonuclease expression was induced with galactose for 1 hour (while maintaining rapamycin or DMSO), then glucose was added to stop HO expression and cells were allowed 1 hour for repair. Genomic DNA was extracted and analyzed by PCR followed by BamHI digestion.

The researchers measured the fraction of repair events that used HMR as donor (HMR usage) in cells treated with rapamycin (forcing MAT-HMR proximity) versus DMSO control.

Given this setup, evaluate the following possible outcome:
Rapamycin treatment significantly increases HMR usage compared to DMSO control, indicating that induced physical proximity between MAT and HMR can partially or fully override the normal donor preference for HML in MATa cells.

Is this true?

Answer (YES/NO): YES